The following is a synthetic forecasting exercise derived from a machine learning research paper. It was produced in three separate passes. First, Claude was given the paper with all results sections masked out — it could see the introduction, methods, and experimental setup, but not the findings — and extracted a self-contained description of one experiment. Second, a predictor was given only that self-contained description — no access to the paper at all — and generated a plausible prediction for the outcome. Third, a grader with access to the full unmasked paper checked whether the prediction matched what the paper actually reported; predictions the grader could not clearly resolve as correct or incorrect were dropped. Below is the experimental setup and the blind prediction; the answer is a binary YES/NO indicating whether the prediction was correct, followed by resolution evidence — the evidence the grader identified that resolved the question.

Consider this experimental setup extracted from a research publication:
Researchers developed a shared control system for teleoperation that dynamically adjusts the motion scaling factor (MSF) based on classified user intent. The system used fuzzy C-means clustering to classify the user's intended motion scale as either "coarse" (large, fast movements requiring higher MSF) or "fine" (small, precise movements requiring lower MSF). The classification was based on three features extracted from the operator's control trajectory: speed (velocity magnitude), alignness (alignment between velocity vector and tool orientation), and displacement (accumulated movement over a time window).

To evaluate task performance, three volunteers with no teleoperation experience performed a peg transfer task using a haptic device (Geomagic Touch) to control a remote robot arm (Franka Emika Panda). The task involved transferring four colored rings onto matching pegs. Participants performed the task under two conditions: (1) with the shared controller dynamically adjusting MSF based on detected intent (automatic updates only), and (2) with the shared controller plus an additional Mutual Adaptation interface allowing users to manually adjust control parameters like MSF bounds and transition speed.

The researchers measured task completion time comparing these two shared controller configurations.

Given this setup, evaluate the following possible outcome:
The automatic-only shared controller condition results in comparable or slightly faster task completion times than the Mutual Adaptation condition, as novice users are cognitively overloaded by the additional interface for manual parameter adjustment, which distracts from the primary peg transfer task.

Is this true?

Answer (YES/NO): YES